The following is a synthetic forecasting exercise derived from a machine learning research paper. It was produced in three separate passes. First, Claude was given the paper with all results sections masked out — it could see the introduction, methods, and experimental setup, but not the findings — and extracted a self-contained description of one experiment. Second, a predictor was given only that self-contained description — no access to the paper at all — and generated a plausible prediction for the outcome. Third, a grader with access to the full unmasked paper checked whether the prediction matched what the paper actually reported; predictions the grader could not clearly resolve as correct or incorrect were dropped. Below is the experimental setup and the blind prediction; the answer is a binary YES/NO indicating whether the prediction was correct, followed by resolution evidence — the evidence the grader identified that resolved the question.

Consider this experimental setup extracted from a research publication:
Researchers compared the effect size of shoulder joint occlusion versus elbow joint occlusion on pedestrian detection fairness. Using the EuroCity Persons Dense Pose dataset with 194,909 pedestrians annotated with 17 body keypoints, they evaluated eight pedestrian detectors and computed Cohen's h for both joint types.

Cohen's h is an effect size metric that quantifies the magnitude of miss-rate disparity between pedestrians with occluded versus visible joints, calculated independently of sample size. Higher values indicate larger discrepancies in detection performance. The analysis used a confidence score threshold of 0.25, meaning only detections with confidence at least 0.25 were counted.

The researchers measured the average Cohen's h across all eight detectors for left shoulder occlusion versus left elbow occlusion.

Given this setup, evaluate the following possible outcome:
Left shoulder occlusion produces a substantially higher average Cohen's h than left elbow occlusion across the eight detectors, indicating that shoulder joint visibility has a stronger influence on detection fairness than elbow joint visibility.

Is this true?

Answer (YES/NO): NO